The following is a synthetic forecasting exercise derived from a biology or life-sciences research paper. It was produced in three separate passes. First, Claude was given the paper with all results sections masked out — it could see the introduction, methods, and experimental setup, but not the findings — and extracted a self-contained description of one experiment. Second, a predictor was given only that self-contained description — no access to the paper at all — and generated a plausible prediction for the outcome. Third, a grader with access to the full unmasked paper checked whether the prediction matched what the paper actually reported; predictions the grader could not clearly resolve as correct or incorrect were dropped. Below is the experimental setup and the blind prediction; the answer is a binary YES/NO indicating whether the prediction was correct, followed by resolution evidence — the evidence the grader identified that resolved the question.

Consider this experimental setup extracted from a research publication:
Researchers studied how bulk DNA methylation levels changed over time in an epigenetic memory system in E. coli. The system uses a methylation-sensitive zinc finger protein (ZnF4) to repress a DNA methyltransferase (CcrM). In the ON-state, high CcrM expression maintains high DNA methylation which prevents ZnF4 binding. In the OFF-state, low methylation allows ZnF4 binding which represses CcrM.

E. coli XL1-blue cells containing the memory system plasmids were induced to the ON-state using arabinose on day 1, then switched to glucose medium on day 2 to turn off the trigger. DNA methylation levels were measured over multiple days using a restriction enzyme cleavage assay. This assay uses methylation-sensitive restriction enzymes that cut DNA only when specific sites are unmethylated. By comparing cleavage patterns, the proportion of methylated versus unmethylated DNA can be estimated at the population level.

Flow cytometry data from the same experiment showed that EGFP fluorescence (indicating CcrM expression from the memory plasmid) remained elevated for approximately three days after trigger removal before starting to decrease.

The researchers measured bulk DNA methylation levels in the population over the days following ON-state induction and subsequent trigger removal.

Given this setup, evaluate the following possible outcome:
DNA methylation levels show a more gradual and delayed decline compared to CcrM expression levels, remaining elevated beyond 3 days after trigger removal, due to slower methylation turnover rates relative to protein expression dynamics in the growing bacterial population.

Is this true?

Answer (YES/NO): NO